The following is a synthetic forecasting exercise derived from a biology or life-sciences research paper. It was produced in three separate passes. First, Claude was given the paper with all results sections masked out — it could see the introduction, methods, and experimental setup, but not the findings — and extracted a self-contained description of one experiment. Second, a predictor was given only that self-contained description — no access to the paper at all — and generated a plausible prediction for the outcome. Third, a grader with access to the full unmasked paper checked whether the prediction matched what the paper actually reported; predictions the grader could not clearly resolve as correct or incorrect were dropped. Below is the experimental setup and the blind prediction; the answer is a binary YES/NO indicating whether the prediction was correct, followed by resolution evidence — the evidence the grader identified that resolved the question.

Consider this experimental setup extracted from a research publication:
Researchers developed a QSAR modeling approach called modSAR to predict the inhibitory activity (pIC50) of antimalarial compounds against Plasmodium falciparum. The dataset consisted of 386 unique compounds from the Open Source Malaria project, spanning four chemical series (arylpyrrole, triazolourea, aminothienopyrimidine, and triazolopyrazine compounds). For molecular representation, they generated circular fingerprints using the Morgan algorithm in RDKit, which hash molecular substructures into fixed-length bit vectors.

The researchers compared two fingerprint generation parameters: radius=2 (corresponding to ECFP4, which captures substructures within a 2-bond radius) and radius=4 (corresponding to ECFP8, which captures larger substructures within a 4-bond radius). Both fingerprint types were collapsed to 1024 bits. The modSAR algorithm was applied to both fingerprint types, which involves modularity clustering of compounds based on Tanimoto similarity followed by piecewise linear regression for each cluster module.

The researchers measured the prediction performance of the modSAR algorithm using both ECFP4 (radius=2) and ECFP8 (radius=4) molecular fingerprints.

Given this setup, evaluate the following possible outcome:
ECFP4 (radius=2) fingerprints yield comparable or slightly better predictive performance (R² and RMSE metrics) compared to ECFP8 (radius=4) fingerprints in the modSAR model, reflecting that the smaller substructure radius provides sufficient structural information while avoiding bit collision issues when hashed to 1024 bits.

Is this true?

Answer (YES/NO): YES